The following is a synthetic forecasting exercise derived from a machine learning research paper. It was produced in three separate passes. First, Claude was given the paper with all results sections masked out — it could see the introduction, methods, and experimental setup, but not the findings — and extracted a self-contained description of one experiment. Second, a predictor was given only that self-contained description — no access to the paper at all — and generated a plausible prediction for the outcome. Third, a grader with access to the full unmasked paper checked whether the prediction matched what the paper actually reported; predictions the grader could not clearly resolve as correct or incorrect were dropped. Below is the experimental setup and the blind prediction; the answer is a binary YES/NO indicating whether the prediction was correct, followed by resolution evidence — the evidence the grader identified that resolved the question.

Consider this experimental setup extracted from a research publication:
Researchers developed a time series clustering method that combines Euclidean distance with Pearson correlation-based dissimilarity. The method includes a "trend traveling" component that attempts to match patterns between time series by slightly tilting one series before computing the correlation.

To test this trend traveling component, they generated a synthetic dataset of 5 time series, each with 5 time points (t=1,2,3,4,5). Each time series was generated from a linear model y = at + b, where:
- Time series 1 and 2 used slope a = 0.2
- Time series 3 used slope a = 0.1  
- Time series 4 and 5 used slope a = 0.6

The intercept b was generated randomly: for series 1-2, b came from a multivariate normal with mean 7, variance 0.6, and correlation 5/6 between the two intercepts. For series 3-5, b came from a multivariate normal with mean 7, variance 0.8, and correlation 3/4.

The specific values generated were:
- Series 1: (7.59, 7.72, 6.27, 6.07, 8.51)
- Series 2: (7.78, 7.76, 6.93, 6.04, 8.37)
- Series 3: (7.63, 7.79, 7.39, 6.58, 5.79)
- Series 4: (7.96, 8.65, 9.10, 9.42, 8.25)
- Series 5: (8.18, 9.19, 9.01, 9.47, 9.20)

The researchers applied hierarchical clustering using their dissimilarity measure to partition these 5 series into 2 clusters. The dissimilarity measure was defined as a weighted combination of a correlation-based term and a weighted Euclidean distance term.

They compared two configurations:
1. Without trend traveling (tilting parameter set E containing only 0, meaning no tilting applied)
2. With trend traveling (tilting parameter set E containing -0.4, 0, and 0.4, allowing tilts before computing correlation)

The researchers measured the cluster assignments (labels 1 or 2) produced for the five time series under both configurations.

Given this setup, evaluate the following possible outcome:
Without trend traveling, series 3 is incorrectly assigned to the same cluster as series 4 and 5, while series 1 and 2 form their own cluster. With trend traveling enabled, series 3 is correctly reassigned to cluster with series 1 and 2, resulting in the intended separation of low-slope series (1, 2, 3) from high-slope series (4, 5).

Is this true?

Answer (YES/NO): NO